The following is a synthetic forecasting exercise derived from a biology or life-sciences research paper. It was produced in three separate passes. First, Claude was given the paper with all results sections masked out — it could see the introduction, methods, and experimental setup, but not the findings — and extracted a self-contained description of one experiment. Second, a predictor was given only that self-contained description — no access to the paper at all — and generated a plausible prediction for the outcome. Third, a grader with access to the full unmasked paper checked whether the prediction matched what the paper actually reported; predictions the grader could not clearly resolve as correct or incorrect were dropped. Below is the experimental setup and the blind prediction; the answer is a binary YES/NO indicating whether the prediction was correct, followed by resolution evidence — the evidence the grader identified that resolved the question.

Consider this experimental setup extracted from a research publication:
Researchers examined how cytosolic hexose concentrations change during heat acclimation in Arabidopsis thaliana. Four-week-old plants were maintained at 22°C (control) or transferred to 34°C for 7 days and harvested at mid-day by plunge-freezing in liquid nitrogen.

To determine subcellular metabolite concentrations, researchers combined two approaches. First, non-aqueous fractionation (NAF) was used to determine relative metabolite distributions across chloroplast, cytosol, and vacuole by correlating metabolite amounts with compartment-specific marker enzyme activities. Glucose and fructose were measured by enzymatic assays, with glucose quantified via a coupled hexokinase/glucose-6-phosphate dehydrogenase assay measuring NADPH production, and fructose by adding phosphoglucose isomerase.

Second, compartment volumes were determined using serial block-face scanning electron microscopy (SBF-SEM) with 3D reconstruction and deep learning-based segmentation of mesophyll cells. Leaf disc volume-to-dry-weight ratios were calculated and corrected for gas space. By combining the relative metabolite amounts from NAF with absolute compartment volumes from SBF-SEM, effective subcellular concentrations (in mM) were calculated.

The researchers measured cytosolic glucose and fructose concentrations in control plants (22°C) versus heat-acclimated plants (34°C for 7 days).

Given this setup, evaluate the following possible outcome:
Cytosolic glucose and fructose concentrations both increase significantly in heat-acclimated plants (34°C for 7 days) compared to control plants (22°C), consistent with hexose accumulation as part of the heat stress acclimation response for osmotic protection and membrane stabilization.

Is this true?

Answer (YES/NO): YES